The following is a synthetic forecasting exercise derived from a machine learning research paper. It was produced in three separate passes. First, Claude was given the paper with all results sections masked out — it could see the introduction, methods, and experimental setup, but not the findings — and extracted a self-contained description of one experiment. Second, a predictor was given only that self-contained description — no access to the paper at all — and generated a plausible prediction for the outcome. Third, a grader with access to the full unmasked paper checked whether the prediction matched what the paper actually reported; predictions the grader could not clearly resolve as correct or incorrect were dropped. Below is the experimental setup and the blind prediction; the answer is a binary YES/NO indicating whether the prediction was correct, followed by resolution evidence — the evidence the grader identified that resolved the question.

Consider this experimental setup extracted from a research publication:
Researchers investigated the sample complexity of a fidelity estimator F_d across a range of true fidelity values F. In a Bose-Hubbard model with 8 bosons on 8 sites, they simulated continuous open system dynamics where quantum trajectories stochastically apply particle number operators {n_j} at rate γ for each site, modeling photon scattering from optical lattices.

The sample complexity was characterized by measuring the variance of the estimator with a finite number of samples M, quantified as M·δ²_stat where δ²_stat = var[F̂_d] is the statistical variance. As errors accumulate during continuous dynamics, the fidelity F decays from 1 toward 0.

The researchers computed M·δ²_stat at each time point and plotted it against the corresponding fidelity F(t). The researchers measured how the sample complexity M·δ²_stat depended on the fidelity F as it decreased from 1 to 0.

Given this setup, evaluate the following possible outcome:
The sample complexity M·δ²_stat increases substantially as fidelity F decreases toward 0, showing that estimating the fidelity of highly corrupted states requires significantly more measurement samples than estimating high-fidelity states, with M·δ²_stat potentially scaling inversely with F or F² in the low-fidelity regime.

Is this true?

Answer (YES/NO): NO